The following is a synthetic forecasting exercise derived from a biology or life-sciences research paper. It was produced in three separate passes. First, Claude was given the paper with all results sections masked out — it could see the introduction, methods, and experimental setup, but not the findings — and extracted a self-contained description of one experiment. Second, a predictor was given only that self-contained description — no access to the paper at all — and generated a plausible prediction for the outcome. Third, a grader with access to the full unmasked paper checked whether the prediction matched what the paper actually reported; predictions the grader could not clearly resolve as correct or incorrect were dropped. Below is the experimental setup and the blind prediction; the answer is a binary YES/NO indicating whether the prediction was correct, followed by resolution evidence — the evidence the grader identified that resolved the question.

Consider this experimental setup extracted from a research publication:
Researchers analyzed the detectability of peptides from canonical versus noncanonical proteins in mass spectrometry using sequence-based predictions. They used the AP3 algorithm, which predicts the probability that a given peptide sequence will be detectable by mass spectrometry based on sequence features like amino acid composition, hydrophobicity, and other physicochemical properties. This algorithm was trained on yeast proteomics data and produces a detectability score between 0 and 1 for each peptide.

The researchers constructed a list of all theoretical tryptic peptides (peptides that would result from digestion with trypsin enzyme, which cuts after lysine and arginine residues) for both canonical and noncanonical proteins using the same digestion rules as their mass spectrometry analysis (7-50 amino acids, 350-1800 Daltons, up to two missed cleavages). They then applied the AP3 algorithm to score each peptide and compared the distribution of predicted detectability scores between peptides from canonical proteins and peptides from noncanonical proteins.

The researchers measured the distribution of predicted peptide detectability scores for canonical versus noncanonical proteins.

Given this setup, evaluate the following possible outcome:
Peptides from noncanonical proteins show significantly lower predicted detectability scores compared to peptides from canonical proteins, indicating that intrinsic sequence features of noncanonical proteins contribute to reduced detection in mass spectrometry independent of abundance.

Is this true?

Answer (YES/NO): NO